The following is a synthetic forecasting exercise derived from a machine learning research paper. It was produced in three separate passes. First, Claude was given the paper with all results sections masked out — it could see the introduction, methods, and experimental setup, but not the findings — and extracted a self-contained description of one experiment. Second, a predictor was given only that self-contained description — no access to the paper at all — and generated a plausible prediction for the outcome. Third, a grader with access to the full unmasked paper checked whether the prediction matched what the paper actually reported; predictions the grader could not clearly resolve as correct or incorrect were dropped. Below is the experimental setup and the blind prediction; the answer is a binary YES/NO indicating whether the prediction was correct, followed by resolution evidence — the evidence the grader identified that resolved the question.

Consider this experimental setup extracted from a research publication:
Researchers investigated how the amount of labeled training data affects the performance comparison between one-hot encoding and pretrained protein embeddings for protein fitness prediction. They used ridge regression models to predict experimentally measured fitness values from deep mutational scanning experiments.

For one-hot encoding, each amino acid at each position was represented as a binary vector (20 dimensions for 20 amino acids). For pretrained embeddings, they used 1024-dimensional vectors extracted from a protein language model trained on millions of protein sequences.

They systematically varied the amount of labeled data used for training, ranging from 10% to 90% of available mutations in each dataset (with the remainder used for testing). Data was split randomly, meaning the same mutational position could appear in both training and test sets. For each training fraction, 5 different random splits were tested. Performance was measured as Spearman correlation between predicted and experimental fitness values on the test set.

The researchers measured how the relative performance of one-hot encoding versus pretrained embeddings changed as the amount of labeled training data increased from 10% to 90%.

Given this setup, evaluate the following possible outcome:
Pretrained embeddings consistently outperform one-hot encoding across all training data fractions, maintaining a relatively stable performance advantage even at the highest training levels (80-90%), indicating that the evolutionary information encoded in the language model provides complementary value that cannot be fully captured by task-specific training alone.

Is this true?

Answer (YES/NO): NO